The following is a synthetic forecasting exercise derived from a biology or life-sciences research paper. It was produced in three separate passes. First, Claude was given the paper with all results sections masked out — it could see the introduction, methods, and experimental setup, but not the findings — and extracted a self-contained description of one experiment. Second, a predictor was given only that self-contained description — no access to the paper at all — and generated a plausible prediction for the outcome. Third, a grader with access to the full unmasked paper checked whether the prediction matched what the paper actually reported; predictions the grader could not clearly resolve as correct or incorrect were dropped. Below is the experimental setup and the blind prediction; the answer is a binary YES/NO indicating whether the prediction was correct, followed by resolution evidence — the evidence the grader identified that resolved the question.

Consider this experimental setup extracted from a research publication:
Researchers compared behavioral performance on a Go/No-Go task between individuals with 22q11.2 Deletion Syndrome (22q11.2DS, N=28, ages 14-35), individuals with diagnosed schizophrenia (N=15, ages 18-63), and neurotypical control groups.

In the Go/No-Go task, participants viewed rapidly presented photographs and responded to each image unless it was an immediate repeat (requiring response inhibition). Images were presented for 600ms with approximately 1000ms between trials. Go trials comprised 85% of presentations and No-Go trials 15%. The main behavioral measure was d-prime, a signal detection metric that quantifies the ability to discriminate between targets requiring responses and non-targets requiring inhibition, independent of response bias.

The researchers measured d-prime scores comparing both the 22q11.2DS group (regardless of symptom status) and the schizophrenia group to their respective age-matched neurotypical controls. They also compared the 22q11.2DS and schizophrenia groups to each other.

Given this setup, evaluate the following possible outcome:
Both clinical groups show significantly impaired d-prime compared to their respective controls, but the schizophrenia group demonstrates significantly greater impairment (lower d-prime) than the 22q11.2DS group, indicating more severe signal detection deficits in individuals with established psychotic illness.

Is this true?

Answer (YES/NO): NO